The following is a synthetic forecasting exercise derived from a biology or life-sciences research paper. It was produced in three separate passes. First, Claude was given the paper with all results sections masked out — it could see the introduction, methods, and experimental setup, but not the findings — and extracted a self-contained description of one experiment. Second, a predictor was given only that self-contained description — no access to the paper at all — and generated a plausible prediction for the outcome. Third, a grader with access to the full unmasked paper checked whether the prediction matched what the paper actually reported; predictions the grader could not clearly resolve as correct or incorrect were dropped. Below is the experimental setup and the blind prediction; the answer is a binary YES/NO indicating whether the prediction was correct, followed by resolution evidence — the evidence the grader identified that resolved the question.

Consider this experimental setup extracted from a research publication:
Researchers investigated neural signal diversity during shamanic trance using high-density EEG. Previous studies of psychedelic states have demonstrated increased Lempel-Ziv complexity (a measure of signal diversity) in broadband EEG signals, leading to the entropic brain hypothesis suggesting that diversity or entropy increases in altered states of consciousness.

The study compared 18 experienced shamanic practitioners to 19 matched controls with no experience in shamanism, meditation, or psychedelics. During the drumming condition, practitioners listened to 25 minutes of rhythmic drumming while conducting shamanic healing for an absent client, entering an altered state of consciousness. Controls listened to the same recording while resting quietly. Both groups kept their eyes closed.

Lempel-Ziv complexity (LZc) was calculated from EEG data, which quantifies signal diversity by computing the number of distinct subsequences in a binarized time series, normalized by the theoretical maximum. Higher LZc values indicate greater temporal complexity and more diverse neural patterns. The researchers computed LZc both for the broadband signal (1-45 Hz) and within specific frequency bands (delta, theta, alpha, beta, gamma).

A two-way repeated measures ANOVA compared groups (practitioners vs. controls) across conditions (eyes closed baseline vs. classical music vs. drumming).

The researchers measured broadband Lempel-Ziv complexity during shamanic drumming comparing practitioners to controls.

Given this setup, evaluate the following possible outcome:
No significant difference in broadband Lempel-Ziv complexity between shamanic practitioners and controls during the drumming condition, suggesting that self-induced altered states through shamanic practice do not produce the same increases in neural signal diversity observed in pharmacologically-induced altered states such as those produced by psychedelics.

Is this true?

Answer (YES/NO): YES